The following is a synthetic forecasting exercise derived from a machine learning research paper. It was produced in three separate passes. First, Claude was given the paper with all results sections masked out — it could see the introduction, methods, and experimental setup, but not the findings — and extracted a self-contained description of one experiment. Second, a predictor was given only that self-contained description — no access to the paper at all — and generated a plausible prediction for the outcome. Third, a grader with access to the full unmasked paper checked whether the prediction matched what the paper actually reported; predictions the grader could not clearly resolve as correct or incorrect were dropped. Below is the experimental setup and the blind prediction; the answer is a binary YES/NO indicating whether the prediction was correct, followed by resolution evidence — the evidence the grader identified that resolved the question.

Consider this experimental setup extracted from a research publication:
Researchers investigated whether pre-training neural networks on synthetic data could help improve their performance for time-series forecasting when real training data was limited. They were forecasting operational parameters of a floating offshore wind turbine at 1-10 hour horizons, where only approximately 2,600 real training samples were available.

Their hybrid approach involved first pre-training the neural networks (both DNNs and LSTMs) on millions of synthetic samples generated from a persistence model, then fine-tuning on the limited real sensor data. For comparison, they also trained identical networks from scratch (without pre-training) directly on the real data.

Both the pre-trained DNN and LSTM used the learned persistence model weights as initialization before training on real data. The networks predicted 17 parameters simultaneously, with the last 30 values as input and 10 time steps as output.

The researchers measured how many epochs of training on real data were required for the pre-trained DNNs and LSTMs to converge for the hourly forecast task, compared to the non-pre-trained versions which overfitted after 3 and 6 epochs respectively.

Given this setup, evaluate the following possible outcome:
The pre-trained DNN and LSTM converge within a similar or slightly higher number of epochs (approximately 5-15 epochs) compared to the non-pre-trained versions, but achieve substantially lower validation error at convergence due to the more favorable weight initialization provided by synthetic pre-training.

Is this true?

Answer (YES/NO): NO